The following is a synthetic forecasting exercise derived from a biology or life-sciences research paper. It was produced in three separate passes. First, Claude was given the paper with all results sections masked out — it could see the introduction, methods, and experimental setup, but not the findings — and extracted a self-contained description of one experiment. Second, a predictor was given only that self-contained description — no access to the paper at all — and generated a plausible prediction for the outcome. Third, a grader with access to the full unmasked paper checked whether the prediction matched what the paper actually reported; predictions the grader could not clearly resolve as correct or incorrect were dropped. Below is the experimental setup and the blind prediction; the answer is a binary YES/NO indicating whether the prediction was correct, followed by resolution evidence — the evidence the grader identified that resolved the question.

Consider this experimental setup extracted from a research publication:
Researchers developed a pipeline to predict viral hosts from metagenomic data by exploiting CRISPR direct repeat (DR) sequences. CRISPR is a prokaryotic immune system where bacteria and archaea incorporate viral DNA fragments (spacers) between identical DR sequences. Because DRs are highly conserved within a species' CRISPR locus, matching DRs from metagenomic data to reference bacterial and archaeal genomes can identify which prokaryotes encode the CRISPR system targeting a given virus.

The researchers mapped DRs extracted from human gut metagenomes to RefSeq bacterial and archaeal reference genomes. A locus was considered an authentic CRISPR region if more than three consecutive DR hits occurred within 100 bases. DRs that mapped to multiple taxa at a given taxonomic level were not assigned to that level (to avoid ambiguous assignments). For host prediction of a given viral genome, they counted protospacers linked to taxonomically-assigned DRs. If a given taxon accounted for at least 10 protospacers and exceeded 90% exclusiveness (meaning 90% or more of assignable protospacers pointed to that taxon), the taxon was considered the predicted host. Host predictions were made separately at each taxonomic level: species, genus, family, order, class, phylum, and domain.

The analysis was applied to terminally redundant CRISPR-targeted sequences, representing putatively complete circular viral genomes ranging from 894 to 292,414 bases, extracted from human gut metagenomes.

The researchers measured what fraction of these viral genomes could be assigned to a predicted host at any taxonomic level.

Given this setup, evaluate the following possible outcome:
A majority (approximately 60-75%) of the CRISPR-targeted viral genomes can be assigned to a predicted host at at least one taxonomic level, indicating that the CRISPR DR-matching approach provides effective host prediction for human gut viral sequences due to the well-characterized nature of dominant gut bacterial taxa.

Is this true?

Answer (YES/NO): YES